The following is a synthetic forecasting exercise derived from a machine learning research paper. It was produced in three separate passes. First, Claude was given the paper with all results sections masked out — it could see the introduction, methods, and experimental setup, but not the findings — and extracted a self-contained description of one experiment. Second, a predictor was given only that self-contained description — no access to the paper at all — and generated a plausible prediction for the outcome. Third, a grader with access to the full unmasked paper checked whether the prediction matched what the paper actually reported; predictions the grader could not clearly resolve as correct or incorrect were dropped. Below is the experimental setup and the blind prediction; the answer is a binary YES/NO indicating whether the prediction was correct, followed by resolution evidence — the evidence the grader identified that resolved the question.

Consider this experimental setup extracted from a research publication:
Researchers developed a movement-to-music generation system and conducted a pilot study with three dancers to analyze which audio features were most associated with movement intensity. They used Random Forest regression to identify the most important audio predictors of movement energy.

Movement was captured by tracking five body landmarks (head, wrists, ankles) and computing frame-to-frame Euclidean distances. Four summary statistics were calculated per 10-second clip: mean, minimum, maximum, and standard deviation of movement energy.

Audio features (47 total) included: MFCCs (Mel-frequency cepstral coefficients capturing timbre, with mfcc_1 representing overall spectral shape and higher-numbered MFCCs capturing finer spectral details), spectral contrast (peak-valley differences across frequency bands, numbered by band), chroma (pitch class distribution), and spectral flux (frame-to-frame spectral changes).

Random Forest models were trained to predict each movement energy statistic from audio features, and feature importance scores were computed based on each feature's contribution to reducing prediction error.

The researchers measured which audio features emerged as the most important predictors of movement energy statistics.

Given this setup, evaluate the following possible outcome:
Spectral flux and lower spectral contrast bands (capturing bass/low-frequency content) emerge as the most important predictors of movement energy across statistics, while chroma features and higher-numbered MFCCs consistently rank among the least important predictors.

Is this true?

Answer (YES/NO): NO